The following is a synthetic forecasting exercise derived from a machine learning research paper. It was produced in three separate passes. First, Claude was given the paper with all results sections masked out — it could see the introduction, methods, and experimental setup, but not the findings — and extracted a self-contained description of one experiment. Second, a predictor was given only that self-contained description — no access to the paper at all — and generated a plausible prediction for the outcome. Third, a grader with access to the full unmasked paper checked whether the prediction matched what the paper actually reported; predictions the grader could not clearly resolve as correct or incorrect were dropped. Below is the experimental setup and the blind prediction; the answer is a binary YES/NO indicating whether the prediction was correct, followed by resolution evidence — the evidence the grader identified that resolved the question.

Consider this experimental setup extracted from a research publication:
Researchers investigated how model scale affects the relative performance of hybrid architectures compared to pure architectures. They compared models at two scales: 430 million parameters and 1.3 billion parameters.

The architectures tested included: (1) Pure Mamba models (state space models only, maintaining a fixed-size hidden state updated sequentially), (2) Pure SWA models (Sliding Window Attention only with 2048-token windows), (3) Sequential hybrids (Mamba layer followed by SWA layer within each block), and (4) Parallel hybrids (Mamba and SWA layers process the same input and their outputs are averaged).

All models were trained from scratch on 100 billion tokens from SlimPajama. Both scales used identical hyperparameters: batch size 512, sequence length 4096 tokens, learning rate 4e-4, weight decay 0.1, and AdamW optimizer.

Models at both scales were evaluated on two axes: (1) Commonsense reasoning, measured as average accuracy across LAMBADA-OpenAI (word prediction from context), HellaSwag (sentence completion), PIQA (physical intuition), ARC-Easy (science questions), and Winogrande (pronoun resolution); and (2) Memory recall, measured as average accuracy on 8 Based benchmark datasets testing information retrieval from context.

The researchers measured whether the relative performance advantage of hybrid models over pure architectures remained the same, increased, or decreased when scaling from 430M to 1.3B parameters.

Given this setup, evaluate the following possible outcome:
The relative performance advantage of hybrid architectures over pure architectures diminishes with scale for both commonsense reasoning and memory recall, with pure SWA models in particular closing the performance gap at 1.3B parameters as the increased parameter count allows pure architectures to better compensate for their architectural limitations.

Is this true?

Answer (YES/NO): NO